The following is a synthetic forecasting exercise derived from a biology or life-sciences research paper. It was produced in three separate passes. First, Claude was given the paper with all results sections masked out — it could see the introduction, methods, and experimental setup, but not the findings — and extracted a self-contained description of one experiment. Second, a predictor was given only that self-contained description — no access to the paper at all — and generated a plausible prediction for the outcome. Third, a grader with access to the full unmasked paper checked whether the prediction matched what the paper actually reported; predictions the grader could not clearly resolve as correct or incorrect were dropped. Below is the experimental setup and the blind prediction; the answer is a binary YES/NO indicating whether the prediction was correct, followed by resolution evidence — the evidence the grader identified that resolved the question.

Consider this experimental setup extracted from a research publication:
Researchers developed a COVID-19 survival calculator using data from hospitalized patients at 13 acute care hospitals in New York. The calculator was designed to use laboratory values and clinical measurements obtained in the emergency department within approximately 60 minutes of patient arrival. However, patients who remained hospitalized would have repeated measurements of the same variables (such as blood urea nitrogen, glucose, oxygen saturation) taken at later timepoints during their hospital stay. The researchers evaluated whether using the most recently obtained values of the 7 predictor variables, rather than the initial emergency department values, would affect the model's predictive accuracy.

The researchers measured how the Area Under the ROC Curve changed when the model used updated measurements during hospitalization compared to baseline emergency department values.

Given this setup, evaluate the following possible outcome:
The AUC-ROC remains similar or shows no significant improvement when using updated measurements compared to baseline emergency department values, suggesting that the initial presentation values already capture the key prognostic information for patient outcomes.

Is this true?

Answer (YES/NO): NO